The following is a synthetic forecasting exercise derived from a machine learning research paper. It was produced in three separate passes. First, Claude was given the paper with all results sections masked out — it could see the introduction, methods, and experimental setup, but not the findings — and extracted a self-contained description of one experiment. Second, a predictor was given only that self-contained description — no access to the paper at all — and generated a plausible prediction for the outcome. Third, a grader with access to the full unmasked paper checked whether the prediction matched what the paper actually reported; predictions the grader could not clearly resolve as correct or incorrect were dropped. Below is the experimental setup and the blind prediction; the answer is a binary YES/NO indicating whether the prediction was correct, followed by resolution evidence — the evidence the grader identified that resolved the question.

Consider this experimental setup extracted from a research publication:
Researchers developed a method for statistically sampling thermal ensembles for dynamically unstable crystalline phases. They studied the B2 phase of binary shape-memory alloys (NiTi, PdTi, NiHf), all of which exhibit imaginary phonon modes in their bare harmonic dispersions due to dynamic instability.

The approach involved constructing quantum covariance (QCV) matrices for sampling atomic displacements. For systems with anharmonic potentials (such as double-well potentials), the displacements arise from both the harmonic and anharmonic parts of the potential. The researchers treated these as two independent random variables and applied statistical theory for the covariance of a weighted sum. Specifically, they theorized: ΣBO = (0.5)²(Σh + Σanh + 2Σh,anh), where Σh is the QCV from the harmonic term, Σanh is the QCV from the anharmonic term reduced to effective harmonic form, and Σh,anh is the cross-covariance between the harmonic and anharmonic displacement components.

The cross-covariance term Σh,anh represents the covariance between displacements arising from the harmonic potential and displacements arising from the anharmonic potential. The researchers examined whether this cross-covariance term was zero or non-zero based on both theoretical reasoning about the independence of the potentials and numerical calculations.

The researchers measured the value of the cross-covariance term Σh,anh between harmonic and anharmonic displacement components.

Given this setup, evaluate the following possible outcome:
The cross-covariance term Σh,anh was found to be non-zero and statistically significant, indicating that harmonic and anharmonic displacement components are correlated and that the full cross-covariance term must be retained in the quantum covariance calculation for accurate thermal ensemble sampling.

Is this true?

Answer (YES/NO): NO